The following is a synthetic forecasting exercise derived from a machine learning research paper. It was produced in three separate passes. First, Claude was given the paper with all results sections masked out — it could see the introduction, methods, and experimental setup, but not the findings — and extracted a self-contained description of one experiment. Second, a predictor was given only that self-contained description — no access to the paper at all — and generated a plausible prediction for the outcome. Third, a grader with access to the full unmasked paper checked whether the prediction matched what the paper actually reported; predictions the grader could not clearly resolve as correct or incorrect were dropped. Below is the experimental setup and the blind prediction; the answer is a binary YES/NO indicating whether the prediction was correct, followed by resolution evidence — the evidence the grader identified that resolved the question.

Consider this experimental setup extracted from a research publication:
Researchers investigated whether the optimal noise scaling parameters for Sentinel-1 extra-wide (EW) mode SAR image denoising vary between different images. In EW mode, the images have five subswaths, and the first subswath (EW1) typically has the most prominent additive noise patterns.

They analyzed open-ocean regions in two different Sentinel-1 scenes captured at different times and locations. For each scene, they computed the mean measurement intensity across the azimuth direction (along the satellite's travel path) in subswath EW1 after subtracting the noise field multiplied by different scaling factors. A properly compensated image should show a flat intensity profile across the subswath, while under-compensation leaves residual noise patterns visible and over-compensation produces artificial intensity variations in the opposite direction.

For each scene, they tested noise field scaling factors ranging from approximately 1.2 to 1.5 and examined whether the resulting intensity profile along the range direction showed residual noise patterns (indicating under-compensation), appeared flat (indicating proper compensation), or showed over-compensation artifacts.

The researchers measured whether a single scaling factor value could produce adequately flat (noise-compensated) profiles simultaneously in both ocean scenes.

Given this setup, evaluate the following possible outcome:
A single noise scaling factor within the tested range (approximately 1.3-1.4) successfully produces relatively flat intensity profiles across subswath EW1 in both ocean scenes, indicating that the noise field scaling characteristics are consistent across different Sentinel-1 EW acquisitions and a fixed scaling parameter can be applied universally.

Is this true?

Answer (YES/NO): NO